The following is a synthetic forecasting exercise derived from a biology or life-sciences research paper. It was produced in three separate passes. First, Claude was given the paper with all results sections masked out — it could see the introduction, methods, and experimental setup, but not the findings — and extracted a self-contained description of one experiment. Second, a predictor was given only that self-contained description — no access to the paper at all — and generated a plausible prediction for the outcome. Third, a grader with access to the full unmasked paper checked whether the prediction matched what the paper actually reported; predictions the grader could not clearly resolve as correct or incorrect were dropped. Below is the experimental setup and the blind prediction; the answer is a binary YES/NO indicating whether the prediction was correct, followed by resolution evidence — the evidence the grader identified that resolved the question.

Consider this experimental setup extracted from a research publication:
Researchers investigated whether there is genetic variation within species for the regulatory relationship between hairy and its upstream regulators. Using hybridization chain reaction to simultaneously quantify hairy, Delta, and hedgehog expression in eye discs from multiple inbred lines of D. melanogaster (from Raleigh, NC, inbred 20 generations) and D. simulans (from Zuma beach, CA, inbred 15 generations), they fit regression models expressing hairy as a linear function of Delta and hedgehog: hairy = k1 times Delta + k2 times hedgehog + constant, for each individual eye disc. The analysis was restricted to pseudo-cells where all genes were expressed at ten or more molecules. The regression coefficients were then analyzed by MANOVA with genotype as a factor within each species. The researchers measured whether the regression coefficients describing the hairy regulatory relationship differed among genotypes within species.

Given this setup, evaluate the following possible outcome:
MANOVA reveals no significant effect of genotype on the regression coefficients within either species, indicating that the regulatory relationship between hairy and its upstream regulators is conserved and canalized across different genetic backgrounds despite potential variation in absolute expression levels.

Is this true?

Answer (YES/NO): YES